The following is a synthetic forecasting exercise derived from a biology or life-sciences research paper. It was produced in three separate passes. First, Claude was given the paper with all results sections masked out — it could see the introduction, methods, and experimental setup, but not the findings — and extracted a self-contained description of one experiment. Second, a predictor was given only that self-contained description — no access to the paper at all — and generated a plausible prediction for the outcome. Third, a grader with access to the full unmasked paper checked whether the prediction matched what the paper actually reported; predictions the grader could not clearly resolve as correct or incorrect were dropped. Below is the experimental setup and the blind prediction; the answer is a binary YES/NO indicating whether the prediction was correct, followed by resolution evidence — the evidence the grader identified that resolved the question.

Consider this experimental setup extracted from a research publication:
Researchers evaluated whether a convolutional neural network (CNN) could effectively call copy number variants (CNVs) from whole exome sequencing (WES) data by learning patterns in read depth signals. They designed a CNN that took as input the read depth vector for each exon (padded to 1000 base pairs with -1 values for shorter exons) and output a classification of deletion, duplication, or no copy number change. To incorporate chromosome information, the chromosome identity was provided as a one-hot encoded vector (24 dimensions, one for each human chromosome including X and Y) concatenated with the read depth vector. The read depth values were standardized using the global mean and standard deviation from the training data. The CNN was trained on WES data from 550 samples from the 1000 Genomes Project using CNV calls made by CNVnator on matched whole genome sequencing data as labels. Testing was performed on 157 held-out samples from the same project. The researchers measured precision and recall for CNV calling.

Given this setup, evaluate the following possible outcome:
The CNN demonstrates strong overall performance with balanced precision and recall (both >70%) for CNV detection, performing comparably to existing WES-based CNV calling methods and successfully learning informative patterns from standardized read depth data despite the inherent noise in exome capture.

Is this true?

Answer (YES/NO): NO